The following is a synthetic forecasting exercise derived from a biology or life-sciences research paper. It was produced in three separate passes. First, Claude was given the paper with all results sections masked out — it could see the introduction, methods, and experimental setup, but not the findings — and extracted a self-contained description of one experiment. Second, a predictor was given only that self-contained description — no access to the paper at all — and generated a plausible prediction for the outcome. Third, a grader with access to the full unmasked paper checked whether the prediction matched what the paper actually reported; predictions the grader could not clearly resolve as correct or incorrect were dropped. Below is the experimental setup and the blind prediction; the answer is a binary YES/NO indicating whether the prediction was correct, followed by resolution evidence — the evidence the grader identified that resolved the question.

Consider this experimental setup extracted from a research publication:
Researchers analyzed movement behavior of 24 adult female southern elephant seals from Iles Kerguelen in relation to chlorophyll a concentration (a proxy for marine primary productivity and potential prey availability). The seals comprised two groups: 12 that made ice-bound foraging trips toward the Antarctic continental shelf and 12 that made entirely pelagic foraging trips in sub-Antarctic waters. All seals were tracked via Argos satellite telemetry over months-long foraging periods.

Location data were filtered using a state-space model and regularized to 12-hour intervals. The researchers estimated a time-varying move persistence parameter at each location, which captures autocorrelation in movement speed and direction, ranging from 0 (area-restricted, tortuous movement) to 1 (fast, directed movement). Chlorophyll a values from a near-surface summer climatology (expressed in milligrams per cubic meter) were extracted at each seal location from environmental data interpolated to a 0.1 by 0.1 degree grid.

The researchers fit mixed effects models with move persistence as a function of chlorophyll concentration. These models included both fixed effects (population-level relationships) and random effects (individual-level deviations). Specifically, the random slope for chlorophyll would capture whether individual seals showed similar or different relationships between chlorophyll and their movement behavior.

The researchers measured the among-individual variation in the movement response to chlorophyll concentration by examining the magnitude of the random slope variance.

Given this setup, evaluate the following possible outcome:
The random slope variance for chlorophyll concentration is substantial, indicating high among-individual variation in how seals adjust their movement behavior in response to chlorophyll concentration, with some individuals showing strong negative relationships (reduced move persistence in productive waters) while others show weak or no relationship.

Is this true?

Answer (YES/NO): NO